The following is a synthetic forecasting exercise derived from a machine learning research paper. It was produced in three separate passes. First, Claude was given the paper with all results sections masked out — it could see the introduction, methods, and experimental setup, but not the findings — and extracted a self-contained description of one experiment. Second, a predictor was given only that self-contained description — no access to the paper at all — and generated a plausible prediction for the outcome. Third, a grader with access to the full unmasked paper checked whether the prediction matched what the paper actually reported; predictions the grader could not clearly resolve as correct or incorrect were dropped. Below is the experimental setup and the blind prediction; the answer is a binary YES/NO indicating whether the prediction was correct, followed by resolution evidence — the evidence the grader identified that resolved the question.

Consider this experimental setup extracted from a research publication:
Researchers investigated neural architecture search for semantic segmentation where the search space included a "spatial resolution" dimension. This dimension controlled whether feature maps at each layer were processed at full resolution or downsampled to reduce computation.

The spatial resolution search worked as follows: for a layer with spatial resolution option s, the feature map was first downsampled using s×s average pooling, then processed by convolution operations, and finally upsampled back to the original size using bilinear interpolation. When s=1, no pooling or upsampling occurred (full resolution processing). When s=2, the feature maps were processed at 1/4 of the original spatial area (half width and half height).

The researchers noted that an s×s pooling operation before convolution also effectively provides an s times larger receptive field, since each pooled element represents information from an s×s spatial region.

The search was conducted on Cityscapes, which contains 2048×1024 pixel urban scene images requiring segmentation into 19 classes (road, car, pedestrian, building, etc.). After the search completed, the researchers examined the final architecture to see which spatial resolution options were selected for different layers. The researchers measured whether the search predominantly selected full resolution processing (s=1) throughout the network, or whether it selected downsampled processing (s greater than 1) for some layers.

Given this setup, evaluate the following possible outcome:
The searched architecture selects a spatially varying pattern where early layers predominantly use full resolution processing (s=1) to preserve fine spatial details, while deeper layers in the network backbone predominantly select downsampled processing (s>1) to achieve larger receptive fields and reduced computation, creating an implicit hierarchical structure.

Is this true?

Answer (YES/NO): NO